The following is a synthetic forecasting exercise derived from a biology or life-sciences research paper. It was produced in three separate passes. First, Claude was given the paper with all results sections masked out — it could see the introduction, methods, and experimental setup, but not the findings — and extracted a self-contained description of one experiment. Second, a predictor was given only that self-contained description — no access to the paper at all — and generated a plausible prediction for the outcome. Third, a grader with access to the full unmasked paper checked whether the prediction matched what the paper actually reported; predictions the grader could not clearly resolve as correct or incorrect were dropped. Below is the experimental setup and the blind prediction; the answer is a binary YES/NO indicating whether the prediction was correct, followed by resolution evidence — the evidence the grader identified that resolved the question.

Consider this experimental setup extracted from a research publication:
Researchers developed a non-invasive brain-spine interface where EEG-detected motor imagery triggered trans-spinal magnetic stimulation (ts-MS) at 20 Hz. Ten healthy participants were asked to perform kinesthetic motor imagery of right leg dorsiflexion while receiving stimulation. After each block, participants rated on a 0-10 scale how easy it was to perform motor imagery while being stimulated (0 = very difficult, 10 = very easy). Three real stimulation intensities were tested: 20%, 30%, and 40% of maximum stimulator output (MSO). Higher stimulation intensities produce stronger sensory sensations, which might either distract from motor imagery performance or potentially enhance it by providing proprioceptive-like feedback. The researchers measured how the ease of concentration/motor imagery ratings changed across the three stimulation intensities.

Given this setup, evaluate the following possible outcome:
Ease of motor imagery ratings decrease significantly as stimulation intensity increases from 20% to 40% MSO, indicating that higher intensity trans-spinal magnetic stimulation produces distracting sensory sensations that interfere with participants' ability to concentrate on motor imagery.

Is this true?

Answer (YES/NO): NO